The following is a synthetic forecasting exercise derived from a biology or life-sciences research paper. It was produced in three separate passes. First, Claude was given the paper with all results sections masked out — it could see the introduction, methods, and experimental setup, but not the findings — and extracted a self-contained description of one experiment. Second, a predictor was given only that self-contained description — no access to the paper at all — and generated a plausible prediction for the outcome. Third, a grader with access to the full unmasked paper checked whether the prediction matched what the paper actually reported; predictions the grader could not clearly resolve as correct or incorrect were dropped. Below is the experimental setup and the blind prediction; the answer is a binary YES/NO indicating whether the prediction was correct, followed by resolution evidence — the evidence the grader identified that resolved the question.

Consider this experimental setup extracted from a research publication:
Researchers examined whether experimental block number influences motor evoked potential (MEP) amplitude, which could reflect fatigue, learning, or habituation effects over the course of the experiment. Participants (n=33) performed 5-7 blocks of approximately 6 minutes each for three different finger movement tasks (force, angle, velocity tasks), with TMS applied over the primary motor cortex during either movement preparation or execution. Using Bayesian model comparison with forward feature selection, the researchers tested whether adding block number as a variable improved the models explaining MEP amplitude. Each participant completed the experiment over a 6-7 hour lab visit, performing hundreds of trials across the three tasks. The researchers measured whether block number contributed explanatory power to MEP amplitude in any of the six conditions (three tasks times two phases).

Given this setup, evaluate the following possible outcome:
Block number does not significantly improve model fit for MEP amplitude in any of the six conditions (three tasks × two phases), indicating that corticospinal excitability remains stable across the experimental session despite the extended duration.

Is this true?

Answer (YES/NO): NO